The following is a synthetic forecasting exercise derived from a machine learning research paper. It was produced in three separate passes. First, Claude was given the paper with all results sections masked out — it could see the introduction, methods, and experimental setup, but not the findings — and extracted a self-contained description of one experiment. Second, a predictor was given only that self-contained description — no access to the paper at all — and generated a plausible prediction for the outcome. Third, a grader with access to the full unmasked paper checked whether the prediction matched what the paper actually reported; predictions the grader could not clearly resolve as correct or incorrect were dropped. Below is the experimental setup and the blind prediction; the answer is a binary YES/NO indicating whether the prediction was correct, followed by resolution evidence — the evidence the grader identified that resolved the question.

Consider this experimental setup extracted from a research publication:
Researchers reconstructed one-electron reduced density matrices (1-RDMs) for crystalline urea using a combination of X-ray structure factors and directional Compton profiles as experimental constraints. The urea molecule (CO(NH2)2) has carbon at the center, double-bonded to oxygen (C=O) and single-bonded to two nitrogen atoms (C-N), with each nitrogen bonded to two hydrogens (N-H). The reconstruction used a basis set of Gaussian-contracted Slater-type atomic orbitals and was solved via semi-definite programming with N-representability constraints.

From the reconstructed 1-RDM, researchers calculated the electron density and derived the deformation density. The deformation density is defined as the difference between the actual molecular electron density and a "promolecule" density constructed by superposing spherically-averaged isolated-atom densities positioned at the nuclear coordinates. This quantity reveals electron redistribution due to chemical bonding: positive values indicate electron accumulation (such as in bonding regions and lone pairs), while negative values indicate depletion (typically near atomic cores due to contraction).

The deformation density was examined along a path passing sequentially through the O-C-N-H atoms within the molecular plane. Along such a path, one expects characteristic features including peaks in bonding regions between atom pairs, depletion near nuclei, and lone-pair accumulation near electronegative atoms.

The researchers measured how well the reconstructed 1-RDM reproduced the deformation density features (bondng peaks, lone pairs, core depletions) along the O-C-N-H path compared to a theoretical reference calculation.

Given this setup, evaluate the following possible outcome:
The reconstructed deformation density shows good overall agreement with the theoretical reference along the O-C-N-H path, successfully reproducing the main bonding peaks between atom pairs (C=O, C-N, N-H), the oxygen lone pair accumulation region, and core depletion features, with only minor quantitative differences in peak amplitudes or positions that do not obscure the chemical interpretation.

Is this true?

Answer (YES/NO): NO